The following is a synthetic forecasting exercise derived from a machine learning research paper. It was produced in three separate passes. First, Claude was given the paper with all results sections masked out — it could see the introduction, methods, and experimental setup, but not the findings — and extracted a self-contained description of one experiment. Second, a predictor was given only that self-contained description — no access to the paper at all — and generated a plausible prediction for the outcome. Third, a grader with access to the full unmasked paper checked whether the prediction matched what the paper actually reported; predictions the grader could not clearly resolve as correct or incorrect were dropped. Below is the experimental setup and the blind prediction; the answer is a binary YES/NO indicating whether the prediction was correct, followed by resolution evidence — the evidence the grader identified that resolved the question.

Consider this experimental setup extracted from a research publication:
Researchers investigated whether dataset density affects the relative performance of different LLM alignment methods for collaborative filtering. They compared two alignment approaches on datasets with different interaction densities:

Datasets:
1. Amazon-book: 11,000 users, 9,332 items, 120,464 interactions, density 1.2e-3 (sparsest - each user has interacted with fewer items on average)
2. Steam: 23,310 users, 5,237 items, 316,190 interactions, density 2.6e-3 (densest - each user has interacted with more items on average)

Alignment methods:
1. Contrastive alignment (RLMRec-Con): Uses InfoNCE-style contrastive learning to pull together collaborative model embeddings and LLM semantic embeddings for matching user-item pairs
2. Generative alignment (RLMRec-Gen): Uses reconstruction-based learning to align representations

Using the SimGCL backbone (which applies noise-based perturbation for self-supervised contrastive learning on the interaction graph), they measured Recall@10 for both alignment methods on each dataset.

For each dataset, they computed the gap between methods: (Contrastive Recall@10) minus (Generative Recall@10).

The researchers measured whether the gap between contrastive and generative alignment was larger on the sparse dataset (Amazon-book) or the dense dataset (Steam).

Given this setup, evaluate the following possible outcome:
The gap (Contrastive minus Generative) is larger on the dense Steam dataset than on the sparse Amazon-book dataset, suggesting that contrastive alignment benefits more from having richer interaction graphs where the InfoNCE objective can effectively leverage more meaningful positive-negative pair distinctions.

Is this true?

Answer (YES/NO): NO